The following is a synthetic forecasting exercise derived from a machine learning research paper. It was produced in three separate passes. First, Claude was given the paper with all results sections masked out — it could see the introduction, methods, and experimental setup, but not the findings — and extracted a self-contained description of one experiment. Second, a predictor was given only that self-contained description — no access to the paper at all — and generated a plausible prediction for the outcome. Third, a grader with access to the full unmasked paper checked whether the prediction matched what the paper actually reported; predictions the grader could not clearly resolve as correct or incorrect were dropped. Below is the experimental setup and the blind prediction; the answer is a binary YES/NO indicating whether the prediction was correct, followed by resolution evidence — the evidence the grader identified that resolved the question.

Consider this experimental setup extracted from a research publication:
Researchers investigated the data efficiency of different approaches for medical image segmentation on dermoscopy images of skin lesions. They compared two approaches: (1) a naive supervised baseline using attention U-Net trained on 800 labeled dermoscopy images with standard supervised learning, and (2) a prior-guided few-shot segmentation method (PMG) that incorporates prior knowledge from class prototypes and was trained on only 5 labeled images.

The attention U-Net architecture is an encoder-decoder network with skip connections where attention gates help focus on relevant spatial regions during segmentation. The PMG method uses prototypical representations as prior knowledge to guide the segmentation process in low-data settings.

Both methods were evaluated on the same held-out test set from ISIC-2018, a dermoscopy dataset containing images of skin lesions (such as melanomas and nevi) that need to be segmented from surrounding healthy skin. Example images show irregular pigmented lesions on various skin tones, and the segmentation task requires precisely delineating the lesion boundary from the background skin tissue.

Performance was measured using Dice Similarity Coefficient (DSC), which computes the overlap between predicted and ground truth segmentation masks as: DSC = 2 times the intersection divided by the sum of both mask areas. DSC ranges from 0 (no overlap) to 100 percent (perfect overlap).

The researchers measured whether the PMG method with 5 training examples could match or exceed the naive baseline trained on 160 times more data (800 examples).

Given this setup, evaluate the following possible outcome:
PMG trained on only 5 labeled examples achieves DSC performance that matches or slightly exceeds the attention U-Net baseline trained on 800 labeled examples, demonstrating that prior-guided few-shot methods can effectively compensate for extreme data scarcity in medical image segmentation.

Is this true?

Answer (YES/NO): NO